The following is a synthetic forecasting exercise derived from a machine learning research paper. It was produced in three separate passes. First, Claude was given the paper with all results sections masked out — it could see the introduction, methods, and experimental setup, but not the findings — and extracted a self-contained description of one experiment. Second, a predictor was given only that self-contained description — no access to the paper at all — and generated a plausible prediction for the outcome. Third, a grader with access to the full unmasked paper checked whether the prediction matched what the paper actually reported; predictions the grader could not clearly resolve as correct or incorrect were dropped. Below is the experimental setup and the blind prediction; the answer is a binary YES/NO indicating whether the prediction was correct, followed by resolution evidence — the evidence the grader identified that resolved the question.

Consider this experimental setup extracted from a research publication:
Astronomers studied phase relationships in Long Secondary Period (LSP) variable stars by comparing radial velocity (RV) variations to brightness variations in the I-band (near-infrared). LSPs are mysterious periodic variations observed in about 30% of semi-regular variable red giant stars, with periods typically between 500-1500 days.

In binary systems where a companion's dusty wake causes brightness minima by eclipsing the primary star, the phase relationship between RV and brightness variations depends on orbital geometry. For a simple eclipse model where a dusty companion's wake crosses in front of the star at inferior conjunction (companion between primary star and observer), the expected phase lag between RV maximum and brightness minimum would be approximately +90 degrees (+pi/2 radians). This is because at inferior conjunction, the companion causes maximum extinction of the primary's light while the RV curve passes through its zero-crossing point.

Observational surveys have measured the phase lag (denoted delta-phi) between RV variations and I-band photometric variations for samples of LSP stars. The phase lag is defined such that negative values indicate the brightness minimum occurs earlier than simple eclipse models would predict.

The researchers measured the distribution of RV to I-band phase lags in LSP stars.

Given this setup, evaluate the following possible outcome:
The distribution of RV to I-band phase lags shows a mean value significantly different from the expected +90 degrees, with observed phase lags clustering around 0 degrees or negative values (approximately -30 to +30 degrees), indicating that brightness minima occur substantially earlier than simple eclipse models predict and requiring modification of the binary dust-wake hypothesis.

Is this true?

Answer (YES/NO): NO